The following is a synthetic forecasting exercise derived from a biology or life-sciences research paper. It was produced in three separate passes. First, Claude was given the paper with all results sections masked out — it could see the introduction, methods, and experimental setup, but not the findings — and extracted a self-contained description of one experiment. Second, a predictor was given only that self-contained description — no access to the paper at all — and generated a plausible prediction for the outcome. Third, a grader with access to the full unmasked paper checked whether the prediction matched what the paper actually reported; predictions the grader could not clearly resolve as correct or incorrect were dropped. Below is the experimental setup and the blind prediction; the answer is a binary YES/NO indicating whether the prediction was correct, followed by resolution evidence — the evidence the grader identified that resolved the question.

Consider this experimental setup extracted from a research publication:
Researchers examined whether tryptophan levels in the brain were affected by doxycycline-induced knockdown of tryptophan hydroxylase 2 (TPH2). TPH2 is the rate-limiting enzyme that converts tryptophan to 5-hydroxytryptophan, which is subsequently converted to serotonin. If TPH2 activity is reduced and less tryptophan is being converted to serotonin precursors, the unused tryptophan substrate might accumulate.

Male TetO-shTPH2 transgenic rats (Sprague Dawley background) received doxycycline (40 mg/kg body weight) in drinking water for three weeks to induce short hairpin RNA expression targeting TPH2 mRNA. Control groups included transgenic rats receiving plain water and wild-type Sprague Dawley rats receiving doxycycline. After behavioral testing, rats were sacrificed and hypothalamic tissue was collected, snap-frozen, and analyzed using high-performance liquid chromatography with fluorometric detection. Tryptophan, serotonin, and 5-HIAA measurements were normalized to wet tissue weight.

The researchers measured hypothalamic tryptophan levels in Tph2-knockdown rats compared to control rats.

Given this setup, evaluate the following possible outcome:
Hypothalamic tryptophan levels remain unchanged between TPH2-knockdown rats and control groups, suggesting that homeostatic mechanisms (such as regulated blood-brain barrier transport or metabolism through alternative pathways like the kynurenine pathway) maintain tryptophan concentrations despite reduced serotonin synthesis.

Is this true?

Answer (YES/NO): YES